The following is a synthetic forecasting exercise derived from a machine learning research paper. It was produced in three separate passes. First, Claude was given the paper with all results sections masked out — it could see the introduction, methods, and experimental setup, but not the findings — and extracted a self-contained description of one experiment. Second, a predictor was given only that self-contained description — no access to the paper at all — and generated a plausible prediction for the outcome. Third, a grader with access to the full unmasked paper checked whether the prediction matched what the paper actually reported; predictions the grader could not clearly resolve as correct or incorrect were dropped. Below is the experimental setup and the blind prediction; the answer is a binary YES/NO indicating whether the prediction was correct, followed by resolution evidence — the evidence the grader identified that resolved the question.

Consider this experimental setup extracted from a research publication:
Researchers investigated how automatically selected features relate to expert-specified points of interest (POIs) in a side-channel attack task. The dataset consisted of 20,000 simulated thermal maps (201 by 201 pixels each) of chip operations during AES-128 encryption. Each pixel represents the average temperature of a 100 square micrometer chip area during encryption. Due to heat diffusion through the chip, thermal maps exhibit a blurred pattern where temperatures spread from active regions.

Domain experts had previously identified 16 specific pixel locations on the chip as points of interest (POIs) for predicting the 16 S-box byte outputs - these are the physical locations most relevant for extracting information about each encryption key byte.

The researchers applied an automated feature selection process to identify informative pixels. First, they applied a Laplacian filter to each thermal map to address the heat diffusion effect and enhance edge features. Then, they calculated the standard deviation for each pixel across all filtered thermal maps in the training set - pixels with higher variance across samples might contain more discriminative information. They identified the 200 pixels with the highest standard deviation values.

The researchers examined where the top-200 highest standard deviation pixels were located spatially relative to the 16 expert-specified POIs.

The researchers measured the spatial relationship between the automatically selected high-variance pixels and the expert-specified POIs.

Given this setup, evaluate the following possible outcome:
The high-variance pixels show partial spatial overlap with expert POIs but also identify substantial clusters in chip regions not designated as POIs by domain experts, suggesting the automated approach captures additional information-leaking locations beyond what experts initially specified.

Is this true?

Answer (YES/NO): NO